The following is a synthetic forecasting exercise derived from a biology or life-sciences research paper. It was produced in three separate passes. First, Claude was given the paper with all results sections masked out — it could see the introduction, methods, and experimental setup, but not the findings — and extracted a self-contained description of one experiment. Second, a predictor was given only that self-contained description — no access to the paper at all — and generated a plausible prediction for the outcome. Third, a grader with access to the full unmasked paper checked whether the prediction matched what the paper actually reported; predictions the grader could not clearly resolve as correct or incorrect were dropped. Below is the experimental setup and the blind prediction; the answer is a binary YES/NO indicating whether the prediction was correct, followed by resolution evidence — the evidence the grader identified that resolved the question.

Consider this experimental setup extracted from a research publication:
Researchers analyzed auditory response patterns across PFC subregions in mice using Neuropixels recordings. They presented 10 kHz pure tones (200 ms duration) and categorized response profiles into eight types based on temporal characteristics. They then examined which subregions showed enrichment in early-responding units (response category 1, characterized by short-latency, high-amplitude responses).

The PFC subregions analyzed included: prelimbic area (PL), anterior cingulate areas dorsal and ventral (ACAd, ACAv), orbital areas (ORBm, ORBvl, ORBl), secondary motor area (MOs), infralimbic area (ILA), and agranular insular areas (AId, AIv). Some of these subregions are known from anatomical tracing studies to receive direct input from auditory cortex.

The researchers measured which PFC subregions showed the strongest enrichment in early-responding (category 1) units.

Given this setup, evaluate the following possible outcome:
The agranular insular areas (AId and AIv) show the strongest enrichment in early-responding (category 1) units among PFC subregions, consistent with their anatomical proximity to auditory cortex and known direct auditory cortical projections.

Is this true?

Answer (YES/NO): NO